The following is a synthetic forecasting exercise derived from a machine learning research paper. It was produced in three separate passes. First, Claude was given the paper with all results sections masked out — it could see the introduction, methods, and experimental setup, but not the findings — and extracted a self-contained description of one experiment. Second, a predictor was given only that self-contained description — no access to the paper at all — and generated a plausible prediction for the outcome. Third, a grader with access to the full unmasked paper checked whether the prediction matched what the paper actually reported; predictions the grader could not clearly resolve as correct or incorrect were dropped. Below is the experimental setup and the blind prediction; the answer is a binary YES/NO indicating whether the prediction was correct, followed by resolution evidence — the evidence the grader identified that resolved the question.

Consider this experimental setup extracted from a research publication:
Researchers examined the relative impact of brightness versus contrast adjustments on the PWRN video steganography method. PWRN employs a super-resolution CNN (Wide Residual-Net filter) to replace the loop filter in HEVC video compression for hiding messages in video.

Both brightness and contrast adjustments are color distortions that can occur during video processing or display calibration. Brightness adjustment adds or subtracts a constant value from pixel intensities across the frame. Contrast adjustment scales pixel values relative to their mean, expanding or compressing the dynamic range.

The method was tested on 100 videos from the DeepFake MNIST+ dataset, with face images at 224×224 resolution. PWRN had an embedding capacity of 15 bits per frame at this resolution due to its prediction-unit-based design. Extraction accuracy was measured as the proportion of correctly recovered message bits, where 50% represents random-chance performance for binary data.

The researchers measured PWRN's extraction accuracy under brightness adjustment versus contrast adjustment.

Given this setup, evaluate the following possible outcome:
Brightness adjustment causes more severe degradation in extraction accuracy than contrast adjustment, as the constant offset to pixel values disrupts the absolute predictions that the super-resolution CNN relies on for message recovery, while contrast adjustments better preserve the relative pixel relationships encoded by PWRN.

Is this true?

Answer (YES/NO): NO